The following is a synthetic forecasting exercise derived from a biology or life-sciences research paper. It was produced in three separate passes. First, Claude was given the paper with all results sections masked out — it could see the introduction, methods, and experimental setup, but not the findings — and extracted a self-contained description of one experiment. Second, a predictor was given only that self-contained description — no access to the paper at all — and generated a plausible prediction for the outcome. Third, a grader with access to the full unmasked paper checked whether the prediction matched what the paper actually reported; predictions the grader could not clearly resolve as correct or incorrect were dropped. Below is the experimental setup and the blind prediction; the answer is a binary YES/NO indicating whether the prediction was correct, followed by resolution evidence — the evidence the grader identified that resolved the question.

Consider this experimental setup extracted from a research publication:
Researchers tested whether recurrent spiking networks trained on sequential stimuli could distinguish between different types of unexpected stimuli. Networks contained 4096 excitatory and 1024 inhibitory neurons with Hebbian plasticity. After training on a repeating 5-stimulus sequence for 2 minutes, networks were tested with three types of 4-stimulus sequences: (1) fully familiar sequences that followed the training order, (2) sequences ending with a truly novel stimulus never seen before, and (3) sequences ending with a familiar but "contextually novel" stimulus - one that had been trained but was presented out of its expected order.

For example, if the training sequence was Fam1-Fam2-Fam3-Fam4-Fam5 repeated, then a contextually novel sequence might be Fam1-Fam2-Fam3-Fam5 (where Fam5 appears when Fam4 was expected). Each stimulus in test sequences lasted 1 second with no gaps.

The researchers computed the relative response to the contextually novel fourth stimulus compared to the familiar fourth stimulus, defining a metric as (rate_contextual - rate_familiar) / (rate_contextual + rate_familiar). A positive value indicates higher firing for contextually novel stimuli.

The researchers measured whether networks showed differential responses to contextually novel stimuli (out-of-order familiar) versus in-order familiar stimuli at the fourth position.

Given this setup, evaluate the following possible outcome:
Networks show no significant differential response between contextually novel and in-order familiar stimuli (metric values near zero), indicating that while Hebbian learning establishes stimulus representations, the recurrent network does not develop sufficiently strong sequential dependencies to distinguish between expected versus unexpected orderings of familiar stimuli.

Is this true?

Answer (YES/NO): NO